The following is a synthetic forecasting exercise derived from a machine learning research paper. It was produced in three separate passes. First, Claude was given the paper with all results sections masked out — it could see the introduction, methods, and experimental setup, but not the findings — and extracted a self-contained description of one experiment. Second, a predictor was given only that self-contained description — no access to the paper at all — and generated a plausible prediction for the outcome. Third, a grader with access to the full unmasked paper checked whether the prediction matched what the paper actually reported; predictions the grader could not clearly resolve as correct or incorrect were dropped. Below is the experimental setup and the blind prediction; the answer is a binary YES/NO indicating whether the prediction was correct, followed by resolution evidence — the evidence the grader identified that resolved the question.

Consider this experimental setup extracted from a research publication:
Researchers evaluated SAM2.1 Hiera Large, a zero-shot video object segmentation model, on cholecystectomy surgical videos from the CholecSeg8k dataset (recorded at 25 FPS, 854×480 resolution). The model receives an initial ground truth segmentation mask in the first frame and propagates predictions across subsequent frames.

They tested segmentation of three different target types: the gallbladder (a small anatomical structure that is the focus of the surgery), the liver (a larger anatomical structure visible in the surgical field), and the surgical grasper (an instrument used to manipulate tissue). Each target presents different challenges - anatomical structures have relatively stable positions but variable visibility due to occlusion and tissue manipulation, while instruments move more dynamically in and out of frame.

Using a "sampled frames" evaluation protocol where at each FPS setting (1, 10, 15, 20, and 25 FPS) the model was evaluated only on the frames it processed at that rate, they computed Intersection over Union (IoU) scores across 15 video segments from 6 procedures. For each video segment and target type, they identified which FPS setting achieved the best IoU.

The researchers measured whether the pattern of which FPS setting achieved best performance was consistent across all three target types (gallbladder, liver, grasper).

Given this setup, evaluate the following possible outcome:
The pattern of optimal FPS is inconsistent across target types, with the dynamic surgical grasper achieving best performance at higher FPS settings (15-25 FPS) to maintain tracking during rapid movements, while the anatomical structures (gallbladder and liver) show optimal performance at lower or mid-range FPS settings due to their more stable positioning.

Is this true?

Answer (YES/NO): NO